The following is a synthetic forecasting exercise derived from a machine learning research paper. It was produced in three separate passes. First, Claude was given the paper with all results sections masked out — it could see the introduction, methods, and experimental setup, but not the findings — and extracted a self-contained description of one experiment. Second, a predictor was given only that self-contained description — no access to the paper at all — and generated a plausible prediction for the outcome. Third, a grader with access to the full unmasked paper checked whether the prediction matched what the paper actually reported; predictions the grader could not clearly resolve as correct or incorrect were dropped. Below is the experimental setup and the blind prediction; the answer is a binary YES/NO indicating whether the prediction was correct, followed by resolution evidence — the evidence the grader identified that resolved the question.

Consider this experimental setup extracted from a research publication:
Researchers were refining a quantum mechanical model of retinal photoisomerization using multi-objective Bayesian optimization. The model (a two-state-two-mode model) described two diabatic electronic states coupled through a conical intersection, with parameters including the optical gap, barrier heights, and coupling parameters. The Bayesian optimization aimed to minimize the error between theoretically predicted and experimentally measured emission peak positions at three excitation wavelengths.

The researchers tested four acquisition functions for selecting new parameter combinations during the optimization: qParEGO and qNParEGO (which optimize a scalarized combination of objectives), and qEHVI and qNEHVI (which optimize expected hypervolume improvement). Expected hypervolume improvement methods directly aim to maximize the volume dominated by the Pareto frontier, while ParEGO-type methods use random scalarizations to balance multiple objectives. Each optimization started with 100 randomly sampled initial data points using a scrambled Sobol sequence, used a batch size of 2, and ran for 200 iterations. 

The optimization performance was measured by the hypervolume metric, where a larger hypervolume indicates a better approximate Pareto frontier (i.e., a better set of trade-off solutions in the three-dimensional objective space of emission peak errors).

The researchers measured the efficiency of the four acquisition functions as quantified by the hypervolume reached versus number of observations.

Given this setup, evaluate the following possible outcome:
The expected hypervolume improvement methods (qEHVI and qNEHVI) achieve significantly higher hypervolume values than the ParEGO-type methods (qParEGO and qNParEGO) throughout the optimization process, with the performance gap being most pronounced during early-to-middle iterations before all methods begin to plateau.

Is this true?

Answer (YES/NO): NO